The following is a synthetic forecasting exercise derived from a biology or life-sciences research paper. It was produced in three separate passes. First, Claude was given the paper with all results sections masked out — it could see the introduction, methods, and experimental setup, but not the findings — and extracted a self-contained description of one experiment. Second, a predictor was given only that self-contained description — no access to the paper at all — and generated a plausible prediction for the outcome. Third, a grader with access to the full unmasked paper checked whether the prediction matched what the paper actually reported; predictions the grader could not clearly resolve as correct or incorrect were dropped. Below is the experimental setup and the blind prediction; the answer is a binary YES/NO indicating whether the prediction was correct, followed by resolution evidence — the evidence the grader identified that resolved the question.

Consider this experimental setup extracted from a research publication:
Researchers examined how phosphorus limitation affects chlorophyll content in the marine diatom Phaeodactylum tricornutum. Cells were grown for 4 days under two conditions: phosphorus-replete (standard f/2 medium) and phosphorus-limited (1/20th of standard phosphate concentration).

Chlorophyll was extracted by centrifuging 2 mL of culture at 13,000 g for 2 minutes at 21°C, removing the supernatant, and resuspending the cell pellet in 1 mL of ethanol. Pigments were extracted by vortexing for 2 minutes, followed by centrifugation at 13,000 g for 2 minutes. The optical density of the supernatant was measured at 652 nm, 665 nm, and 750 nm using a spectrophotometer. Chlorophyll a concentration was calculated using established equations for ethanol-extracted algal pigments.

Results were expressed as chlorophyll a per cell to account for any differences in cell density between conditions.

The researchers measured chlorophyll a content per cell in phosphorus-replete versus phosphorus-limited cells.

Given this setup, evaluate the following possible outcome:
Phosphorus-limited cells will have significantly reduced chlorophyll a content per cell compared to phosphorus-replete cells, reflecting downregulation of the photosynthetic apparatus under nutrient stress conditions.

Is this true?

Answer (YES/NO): YES